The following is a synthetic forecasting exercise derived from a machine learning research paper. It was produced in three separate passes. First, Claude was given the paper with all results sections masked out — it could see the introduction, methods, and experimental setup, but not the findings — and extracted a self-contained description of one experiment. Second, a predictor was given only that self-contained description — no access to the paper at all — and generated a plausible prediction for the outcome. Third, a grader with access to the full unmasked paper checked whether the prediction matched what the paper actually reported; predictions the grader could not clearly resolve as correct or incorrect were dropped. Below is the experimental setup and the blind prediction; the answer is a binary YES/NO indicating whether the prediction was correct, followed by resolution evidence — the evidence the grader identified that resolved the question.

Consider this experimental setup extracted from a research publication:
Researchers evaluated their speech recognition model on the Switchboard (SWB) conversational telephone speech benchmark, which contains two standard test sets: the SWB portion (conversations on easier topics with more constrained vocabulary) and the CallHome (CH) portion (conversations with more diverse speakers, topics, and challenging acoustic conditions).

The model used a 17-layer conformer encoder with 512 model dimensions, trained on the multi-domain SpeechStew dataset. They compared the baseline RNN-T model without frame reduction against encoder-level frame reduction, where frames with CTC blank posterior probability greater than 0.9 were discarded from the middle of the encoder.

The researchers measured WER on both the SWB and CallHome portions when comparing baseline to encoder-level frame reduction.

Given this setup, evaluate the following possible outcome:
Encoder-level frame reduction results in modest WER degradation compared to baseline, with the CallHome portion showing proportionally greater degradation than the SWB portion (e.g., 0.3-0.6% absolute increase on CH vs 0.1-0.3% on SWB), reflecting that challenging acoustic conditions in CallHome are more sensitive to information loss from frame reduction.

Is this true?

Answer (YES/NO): NO